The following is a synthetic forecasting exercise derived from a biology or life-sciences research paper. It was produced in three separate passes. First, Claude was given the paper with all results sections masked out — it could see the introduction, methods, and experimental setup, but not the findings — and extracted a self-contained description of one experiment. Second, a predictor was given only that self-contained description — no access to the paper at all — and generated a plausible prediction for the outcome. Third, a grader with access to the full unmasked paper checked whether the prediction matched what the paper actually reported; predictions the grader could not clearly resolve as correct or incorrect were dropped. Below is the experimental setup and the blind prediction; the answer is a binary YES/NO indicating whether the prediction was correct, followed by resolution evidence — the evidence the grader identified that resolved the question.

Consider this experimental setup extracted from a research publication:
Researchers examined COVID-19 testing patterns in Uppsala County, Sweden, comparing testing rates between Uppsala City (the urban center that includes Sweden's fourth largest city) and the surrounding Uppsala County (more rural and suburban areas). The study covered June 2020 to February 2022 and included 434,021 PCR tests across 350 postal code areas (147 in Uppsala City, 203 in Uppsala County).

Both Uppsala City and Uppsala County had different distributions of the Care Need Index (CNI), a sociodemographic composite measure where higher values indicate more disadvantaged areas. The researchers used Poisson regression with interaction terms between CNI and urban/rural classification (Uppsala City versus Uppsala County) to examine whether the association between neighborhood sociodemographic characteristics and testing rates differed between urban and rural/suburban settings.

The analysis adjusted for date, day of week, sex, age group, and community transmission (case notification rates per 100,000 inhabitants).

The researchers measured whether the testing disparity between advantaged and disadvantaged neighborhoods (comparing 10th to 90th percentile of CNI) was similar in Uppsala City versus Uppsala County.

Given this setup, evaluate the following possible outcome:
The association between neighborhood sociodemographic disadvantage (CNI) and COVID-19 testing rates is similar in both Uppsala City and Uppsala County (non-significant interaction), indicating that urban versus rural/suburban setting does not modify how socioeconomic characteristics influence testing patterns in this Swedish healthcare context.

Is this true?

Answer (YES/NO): NO